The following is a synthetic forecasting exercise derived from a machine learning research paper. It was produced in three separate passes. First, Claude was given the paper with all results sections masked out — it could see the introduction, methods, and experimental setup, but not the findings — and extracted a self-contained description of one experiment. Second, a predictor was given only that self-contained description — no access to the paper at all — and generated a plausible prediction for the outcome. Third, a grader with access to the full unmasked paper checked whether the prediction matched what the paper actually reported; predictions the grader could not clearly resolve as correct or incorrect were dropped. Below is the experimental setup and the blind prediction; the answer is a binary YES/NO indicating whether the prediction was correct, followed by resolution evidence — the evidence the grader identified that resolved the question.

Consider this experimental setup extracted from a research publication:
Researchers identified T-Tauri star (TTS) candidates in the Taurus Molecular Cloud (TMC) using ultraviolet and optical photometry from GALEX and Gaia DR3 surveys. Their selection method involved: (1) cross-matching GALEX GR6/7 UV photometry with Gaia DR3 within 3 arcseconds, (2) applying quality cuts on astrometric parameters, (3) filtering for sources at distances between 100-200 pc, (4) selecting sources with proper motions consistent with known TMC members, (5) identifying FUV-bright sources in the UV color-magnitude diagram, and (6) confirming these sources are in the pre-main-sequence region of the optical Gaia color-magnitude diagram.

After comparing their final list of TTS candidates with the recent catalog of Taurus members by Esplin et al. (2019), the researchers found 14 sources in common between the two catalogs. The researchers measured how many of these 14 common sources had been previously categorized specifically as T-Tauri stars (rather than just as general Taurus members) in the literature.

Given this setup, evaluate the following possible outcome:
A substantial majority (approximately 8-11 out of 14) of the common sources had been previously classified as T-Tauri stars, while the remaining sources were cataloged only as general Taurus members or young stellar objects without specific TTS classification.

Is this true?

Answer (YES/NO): NO